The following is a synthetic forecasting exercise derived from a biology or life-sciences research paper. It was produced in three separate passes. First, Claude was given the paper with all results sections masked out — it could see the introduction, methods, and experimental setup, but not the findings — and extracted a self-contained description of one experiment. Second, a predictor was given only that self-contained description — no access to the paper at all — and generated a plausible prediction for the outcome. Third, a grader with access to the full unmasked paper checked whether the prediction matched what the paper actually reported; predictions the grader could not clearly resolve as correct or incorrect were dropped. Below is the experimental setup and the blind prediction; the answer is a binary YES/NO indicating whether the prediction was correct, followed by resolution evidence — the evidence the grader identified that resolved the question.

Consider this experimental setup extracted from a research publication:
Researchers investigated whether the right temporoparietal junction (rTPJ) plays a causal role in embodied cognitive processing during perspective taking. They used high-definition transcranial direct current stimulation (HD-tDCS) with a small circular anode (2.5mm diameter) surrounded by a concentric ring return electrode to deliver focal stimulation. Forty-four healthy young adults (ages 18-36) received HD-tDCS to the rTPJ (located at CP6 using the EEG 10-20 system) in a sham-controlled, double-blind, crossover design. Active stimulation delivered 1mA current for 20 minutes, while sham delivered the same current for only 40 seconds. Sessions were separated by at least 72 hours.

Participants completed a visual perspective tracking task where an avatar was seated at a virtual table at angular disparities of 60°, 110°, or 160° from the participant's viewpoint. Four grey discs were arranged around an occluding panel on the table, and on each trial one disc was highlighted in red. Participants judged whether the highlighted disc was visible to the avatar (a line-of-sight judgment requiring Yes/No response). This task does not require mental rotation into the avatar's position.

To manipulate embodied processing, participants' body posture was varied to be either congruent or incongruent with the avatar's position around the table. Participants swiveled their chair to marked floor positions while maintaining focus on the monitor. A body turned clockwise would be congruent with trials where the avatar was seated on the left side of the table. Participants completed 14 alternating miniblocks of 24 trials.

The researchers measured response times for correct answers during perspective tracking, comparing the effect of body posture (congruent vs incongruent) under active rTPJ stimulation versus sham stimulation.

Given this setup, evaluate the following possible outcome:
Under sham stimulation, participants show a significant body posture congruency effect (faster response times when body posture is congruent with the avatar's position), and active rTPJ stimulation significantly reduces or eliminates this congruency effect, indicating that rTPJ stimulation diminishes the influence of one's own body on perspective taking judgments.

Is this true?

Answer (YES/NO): NO